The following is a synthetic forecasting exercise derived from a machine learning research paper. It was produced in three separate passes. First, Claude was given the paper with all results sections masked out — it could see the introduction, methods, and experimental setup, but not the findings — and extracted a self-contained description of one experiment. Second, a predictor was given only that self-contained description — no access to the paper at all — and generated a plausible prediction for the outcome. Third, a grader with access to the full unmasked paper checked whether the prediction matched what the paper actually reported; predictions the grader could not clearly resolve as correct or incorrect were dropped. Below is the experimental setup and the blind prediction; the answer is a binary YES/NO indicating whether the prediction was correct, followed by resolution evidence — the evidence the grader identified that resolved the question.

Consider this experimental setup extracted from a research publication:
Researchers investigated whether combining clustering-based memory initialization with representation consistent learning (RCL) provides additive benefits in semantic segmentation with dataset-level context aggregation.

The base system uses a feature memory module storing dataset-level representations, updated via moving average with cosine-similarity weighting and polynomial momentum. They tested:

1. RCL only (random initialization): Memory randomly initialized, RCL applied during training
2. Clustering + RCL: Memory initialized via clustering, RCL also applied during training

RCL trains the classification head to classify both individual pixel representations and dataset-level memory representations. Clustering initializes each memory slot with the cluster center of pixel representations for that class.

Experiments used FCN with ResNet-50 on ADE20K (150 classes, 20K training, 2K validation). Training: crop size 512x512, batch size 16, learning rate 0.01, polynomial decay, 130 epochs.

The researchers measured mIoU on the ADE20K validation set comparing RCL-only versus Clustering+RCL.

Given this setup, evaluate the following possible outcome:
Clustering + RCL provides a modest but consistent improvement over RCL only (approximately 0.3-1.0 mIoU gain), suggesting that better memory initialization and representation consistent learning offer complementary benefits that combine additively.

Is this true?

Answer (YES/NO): NO